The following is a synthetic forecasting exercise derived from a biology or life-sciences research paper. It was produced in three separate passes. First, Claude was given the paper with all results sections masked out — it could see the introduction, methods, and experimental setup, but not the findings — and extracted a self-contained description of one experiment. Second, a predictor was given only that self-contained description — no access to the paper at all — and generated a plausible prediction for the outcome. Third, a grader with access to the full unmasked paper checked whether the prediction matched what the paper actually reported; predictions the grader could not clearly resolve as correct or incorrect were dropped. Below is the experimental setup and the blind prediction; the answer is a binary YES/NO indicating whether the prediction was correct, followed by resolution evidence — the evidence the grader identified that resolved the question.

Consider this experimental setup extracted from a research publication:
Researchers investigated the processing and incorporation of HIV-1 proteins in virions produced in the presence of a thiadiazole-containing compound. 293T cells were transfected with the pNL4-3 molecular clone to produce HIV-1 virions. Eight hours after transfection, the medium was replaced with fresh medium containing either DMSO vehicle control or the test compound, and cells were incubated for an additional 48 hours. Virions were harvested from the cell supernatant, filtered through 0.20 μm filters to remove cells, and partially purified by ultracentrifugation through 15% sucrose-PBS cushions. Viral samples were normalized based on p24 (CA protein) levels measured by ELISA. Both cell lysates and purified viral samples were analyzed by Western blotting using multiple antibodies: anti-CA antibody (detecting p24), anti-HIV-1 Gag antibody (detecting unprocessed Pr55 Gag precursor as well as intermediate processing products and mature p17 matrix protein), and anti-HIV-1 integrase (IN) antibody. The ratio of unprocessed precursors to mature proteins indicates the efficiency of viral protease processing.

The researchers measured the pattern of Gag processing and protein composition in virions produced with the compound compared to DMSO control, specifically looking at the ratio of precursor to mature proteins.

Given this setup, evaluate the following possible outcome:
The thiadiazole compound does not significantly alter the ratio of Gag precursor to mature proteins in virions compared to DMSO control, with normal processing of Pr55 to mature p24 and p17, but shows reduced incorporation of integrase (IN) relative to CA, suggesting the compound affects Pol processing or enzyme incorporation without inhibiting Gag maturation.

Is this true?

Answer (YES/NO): NO